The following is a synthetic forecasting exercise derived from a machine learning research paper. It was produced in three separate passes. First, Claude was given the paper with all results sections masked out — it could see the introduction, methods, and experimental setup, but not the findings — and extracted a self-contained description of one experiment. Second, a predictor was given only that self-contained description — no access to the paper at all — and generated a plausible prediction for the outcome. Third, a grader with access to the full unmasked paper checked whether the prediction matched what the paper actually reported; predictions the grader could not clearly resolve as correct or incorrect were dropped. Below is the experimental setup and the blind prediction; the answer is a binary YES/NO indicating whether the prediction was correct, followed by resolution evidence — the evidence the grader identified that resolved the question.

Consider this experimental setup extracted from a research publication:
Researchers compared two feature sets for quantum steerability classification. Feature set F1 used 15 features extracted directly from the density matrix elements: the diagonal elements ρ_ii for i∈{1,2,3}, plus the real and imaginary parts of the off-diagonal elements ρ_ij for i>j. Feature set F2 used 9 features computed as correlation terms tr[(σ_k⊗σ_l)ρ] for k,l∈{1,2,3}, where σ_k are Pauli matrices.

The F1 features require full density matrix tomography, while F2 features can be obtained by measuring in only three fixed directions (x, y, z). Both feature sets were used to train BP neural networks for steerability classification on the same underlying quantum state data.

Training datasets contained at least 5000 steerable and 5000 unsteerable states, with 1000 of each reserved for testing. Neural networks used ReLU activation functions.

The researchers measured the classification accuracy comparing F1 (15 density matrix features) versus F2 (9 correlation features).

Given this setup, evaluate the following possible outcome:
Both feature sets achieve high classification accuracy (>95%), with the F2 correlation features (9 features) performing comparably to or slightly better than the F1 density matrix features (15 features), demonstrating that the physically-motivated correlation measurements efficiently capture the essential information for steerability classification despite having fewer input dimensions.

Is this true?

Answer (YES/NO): NO